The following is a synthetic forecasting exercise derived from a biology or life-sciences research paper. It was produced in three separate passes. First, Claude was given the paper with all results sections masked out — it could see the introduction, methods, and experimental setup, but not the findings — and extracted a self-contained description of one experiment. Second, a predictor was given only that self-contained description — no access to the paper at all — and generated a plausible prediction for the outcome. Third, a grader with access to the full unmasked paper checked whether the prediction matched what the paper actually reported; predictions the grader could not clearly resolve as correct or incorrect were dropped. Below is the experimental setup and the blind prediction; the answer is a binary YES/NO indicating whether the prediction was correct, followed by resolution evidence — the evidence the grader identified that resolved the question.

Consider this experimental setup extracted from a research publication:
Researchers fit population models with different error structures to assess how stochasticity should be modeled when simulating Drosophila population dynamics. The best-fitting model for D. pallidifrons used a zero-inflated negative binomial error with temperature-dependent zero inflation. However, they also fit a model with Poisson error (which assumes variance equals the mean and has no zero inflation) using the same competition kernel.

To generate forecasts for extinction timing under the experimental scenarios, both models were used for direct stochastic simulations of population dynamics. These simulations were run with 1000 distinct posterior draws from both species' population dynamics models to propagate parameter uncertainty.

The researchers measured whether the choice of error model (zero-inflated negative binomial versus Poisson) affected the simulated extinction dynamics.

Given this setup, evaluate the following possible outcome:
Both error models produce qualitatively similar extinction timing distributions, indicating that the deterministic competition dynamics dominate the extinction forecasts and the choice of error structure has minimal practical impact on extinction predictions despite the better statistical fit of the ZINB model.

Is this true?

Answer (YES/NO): NO